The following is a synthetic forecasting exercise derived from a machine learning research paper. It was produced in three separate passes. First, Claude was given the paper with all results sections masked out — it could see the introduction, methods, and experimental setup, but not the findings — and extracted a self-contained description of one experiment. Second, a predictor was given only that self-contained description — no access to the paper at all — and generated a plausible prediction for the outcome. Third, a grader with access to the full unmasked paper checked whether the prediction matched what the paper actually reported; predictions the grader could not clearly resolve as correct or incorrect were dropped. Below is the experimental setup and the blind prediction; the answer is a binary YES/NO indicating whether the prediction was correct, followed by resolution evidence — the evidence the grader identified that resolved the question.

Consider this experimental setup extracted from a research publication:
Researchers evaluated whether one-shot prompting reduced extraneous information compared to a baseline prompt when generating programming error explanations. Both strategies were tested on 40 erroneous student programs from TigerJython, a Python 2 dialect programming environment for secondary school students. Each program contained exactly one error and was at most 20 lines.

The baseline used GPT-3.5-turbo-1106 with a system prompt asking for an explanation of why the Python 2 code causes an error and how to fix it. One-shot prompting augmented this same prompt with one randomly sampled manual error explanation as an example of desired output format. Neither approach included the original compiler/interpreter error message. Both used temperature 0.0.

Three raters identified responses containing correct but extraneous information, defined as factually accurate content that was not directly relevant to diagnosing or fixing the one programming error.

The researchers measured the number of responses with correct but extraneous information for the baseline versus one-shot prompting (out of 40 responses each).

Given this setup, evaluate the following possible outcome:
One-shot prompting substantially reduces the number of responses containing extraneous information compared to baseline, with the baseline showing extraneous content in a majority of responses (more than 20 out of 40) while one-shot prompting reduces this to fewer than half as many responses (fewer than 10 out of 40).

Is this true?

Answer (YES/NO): NO